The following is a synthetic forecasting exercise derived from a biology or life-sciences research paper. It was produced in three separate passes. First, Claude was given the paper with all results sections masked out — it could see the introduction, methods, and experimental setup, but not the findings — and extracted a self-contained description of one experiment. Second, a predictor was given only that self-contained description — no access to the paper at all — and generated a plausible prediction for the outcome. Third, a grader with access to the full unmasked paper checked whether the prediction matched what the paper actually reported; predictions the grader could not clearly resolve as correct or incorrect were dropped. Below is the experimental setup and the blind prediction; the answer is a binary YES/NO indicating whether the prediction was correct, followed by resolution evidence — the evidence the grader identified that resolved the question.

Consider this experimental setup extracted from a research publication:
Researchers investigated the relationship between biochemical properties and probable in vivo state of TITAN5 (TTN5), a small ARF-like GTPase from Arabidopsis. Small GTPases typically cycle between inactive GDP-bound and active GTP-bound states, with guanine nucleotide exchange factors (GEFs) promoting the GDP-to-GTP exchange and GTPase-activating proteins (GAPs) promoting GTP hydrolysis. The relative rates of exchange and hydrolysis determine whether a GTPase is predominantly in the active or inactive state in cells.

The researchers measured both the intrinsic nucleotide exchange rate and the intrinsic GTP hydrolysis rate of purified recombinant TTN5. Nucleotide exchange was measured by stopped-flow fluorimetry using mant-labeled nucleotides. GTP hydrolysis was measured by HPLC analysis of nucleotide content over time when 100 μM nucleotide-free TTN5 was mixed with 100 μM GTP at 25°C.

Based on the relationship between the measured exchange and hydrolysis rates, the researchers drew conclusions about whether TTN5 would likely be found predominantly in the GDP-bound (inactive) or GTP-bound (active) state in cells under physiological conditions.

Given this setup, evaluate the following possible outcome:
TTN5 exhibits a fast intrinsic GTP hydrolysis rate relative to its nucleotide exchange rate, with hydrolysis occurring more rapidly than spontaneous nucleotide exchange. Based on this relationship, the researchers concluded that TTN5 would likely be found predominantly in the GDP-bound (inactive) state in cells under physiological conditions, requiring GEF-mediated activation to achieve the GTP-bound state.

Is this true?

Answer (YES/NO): NO